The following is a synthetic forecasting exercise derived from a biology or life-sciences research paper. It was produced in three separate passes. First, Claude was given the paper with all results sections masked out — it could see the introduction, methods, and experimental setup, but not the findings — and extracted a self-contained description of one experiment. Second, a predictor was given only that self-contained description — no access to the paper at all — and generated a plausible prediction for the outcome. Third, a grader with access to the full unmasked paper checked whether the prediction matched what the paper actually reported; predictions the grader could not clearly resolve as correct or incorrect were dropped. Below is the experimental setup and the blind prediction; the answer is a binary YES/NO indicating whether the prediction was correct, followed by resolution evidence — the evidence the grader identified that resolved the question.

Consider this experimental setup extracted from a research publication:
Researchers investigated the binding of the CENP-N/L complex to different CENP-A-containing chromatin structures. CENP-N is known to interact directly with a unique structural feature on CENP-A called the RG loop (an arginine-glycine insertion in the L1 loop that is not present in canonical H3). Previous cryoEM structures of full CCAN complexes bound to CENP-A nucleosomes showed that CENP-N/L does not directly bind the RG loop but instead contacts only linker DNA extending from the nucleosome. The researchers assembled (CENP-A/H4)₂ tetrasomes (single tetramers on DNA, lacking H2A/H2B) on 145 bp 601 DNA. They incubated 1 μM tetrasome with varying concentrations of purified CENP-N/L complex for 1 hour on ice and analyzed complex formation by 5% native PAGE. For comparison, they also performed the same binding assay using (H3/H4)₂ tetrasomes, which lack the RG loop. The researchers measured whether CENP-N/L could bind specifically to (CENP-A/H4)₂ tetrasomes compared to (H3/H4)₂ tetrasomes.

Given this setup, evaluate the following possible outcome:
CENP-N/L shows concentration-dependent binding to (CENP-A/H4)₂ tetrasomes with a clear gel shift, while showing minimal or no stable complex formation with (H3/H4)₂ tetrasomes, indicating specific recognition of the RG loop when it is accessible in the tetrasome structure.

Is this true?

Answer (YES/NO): YES